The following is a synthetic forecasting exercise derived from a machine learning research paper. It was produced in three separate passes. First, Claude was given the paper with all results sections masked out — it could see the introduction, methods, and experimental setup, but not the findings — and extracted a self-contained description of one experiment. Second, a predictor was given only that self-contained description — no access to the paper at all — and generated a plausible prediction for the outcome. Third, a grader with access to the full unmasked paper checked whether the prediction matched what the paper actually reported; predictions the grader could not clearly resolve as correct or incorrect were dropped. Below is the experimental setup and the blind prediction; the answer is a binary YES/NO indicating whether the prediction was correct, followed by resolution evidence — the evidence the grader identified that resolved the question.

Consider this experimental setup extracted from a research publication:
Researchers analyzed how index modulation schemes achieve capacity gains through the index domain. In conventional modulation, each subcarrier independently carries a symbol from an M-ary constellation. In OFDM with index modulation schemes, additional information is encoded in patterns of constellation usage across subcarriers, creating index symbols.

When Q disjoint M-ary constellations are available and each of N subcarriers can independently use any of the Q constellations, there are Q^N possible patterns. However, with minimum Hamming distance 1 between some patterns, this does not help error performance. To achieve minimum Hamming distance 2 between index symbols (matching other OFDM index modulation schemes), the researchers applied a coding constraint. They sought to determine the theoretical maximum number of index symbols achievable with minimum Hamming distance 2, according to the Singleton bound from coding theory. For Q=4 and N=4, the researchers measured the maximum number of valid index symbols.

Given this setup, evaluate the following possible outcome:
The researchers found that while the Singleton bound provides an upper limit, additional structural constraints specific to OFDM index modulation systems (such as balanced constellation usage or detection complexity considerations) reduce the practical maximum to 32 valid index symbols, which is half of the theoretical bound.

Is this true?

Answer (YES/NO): NO